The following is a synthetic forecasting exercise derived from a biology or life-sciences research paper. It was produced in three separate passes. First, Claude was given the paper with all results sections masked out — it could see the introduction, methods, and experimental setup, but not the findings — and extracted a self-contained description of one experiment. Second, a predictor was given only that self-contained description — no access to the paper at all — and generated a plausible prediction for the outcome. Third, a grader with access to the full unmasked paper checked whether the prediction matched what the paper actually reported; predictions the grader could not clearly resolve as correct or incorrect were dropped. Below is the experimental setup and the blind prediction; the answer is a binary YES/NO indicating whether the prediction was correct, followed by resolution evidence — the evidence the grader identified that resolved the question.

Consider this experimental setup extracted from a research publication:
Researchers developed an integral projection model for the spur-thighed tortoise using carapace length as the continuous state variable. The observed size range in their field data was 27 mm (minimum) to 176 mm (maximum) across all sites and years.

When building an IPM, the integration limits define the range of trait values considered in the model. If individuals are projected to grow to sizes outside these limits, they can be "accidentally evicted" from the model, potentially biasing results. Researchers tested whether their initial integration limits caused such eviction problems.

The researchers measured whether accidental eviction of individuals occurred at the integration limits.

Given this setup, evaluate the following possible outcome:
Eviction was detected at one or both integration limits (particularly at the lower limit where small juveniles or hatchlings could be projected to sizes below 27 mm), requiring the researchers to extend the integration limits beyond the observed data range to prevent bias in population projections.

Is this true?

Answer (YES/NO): NO